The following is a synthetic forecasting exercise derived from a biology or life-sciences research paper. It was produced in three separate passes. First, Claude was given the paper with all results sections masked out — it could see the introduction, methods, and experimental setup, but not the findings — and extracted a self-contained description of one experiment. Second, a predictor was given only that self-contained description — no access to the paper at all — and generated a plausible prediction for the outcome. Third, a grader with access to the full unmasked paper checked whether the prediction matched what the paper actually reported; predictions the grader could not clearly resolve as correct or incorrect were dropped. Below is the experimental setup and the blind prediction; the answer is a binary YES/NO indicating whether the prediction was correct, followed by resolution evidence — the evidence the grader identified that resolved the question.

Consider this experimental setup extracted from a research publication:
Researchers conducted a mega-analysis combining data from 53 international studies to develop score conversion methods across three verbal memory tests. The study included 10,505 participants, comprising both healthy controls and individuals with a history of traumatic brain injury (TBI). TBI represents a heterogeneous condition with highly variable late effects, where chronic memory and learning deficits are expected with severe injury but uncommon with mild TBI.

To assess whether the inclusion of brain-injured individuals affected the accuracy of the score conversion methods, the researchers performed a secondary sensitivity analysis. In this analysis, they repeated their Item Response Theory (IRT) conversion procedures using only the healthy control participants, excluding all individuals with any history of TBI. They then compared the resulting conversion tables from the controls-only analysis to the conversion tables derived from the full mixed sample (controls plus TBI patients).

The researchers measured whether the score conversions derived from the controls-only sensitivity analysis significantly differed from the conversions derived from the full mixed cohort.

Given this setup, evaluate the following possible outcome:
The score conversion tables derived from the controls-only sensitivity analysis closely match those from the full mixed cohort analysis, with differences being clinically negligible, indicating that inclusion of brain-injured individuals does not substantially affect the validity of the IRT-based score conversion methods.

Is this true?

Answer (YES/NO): YES